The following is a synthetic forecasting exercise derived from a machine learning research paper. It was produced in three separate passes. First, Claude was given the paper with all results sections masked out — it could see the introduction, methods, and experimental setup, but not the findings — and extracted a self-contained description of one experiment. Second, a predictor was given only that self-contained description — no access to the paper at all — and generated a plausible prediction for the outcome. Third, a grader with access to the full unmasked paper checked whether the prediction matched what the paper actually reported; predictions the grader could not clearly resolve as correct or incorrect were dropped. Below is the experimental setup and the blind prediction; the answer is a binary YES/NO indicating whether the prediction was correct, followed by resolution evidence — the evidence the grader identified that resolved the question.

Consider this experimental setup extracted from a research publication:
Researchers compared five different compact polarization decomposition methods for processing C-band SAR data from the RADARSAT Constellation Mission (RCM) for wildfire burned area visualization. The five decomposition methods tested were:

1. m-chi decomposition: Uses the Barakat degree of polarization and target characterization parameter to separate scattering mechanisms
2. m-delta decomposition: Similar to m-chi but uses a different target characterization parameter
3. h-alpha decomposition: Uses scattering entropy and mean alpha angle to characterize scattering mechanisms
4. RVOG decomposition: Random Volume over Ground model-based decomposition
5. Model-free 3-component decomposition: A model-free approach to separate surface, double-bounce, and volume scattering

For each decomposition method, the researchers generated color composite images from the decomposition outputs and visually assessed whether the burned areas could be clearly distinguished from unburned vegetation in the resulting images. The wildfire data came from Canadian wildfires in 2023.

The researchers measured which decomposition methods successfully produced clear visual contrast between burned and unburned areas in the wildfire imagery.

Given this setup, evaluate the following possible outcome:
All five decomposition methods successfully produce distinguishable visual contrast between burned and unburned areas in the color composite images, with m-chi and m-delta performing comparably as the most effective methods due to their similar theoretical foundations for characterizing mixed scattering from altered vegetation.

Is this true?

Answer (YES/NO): NO